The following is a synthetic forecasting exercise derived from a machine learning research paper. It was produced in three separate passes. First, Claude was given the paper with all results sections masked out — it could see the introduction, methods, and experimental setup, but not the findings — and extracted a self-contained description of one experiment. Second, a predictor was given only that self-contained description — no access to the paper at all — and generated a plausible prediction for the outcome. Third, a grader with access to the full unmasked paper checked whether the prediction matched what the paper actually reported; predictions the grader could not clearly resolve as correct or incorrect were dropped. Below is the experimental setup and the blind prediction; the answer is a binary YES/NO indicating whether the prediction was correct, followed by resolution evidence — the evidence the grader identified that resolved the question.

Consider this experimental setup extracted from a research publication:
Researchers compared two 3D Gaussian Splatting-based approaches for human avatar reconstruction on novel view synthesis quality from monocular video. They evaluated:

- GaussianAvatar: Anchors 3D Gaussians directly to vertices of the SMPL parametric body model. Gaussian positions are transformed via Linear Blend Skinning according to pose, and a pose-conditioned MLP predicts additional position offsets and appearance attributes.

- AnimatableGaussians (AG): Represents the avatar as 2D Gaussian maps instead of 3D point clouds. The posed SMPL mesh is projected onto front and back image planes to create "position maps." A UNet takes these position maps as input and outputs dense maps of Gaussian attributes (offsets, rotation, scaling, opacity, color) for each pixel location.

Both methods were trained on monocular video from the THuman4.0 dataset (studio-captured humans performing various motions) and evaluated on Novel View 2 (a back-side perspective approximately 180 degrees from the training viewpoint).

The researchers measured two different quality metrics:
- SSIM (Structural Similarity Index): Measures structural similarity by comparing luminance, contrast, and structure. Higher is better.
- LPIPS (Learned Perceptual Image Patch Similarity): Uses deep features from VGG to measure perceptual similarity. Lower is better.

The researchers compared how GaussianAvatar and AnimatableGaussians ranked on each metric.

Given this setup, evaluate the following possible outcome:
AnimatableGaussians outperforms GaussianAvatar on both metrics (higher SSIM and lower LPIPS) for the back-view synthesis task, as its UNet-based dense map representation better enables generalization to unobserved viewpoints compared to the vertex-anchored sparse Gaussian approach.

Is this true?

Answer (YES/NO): YES